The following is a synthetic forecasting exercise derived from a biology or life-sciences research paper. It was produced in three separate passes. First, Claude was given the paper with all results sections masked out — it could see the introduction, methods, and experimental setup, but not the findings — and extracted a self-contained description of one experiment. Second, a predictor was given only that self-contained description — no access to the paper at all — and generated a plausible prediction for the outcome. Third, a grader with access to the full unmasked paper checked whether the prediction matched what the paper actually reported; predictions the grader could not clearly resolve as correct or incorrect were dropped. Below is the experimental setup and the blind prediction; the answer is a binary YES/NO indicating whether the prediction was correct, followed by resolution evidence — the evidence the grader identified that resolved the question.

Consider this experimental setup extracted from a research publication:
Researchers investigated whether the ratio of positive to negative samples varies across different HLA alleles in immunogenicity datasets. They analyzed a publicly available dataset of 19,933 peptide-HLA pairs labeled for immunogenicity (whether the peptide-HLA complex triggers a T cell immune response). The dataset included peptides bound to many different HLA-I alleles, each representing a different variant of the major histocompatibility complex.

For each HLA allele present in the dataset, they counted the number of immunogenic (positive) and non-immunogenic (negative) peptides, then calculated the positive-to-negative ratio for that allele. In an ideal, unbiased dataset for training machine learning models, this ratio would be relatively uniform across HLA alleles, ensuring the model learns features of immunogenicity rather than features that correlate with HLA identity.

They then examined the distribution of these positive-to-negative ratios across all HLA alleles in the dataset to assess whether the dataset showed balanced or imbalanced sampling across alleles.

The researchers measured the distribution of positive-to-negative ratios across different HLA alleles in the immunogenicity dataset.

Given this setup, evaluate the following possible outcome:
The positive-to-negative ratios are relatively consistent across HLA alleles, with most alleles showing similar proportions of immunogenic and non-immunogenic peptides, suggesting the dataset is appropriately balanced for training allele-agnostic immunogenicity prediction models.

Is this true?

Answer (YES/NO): NO